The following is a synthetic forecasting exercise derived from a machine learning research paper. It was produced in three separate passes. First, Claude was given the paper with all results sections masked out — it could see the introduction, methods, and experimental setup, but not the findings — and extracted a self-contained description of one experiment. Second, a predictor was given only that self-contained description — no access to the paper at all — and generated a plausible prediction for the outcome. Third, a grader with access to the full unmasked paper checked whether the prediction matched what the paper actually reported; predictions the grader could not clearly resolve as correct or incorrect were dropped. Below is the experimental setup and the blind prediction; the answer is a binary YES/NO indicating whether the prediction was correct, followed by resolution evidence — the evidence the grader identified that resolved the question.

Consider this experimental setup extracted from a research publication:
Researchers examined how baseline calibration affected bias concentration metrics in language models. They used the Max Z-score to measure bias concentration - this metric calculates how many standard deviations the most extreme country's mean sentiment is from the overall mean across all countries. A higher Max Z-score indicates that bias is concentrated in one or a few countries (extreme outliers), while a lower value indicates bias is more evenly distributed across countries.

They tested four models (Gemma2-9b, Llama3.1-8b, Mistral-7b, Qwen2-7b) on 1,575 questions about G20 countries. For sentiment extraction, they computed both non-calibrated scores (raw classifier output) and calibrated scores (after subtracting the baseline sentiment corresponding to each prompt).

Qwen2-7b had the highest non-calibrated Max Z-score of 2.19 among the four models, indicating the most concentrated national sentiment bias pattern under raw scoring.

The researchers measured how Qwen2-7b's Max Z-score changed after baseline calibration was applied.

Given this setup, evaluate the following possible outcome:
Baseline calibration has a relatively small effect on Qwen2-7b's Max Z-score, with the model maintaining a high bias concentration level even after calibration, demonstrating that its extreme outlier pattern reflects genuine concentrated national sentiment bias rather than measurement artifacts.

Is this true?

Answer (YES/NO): NO